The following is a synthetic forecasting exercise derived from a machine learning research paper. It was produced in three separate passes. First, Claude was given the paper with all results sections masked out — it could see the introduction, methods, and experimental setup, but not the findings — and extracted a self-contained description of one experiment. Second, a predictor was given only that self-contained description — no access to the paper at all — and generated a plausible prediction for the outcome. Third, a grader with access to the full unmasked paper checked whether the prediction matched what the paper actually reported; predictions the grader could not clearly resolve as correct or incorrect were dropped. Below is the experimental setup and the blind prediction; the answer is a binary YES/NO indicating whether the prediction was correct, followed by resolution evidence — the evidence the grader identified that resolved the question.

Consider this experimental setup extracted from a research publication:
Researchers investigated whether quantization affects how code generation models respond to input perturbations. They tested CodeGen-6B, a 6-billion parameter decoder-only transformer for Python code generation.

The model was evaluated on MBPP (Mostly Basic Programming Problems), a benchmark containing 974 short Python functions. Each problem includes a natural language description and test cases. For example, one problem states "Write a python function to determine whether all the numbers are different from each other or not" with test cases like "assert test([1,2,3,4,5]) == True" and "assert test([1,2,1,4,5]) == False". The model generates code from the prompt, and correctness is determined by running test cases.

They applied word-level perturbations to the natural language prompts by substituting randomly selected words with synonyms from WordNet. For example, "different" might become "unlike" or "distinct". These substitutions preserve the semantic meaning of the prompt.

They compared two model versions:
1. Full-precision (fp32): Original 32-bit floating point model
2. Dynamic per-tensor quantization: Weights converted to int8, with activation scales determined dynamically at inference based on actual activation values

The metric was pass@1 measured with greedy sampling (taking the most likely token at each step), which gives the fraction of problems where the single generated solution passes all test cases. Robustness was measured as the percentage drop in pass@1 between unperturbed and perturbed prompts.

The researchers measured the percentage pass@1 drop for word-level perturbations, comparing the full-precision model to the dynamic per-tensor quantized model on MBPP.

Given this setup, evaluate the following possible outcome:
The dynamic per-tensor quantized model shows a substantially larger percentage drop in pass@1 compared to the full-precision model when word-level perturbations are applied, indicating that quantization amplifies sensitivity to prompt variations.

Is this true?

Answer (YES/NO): YES